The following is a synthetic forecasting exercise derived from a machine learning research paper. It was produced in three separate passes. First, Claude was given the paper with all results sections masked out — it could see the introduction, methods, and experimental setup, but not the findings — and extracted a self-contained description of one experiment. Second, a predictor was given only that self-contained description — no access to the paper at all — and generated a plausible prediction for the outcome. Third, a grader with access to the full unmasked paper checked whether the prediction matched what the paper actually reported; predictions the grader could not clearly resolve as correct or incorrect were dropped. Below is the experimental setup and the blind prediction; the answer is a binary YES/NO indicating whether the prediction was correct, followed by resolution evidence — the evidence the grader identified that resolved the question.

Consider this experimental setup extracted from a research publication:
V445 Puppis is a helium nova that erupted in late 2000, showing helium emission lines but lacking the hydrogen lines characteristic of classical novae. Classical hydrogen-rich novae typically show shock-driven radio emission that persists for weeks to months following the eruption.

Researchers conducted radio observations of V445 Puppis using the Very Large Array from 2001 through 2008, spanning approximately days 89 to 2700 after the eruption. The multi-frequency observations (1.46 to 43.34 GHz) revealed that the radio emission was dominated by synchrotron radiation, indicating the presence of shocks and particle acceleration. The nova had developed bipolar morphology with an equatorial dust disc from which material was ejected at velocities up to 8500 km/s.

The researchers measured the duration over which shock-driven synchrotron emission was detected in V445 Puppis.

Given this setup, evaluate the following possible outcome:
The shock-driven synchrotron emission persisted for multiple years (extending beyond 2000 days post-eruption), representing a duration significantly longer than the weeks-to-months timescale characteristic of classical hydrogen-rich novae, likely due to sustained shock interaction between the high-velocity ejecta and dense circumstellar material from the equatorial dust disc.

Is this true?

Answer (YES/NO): NO